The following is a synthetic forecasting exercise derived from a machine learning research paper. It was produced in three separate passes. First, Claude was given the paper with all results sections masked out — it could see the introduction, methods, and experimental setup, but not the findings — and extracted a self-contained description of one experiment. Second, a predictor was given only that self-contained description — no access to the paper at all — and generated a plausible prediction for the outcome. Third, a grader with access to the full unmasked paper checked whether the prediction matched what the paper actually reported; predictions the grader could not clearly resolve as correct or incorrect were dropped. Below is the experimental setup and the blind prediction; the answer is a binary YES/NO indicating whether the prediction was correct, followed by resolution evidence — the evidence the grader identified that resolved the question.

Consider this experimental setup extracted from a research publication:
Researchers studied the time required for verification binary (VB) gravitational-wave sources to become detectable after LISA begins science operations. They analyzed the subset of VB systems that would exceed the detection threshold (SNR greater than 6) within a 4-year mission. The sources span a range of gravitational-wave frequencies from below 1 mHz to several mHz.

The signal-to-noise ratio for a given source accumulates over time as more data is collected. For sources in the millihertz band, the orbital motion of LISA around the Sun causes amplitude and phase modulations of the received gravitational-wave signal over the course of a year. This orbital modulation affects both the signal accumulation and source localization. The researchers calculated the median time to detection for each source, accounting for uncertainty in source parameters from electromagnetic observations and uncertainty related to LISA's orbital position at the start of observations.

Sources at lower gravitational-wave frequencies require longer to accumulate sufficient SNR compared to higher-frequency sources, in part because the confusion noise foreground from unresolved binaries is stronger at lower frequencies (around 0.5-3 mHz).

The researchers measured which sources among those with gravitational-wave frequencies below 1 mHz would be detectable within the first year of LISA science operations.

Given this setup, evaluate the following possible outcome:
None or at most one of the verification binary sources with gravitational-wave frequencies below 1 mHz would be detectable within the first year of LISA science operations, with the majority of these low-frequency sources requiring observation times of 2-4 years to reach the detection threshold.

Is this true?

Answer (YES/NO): YES